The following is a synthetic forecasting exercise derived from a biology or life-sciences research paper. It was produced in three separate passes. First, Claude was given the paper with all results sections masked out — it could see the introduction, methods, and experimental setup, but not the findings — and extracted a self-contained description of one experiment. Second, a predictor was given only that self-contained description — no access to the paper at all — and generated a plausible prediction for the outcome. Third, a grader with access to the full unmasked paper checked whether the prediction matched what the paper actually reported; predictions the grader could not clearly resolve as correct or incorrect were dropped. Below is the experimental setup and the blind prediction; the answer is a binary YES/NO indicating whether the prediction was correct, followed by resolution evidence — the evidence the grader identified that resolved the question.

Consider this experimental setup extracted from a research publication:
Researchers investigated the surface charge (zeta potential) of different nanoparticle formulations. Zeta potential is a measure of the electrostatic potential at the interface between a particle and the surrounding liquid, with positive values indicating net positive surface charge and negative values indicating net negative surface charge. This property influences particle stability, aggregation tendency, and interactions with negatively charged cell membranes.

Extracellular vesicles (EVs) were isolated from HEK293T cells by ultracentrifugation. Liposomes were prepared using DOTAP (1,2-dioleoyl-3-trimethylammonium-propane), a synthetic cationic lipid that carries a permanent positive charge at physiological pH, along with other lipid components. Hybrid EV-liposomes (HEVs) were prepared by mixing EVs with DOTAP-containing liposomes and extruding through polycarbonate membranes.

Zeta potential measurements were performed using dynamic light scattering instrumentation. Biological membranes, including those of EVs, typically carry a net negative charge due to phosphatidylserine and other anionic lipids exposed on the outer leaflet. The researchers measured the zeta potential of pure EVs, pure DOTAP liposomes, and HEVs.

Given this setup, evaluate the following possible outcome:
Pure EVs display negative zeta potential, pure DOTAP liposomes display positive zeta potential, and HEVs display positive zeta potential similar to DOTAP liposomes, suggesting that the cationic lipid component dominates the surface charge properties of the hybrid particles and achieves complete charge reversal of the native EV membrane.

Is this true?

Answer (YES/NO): NO